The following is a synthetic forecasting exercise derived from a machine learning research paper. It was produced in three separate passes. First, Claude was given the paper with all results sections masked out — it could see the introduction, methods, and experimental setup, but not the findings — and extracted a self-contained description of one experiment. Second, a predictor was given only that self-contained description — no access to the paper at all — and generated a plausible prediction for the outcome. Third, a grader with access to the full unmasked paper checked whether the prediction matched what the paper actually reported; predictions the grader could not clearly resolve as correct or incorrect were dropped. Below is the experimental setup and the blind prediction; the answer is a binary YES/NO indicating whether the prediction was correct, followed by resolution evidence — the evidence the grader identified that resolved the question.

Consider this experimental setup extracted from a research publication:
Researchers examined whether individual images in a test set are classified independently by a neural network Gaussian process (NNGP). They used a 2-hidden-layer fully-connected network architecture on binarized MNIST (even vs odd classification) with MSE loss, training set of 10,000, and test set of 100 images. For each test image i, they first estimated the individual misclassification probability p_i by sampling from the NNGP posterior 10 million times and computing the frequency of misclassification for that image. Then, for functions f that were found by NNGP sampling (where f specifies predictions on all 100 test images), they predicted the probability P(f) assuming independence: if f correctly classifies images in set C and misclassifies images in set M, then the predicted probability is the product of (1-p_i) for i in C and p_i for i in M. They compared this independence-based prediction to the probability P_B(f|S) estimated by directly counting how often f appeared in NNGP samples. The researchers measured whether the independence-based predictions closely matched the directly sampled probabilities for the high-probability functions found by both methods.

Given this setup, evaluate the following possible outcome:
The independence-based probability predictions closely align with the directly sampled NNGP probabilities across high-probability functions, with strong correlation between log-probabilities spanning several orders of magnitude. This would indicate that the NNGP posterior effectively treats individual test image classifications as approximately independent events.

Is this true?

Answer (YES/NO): YES